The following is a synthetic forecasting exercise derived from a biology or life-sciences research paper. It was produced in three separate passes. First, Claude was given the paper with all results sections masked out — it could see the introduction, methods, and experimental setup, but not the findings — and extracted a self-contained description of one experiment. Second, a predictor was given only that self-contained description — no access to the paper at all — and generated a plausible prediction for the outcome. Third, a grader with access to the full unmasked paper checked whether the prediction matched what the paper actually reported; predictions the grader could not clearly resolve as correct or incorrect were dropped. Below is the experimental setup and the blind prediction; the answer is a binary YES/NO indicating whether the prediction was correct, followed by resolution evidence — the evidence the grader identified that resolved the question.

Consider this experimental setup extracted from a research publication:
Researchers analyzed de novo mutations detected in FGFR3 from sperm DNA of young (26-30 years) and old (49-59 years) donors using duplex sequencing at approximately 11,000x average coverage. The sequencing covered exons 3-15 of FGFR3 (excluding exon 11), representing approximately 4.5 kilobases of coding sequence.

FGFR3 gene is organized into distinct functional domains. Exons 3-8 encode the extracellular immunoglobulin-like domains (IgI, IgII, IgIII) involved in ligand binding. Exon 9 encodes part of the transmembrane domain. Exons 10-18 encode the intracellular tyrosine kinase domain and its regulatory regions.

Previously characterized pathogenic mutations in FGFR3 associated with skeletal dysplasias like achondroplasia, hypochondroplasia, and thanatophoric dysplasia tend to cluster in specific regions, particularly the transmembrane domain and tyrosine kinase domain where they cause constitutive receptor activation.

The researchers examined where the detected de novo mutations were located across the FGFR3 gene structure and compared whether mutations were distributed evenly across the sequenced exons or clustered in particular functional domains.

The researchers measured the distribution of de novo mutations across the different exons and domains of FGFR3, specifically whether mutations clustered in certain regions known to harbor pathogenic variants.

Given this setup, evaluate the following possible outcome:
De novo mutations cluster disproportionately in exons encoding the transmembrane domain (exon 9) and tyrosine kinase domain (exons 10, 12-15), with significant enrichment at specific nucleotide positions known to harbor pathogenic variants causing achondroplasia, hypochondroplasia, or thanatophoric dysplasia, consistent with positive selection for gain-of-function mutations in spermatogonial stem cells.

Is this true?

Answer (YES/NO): NO